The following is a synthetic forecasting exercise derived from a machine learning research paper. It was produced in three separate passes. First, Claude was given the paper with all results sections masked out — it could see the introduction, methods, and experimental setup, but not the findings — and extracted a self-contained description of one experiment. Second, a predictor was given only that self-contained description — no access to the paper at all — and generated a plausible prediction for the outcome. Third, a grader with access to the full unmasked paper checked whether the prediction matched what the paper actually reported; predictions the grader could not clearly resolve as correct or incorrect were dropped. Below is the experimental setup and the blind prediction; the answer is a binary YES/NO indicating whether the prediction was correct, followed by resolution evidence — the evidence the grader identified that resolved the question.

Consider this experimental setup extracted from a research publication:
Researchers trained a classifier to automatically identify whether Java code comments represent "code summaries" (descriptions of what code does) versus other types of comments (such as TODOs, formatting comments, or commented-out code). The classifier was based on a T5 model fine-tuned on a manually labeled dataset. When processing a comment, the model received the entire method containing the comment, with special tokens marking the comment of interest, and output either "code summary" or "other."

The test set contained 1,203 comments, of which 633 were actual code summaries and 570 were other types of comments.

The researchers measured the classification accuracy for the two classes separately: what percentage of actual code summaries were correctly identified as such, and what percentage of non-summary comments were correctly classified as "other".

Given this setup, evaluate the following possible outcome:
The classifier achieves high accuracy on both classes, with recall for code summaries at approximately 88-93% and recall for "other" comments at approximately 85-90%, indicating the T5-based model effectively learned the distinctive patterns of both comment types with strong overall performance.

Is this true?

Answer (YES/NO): NO